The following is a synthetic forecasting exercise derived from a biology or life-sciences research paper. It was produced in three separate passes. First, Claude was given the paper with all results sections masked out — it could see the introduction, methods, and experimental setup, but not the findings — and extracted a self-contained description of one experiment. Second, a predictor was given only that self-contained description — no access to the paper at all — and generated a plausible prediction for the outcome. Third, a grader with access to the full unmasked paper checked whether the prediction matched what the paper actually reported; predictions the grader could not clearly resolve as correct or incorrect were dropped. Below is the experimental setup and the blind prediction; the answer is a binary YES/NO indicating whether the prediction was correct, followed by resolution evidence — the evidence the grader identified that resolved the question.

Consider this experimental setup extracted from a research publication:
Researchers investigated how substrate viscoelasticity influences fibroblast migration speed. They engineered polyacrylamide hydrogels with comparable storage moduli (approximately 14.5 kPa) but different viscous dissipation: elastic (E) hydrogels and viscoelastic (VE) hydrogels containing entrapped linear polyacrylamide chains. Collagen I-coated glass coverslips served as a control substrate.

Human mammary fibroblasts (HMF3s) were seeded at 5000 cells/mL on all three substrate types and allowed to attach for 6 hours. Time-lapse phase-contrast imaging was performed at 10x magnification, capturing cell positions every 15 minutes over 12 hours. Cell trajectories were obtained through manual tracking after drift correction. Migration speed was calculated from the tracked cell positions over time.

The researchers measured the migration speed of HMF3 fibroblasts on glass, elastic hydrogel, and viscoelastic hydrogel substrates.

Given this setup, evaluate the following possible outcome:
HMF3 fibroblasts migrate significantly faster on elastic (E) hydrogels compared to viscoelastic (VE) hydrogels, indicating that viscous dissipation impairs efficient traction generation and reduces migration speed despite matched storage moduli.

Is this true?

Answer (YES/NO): NO